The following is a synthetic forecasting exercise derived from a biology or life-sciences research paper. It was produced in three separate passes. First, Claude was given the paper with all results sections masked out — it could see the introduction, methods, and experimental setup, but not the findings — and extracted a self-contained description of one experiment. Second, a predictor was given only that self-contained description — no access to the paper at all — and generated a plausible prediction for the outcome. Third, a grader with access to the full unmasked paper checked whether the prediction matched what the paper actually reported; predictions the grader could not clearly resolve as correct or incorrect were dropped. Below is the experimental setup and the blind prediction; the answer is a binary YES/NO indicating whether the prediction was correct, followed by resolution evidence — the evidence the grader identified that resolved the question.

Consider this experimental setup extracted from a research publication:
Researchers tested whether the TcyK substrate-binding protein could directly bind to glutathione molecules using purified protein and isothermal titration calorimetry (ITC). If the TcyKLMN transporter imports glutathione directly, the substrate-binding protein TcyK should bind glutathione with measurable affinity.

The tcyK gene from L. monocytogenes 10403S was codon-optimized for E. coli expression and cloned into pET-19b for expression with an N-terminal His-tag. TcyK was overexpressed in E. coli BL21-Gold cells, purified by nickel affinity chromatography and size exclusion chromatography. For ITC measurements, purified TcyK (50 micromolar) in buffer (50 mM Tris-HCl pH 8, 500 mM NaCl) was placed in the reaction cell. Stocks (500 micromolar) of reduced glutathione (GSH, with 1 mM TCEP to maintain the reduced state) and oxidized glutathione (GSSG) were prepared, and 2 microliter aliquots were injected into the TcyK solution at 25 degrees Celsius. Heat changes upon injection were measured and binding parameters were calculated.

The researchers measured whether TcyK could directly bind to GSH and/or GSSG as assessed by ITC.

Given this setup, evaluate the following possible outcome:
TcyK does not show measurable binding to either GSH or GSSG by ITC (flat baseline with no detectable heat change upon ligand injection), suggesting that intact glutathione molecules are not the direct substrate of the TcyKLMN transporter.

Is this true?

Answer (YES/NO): YES